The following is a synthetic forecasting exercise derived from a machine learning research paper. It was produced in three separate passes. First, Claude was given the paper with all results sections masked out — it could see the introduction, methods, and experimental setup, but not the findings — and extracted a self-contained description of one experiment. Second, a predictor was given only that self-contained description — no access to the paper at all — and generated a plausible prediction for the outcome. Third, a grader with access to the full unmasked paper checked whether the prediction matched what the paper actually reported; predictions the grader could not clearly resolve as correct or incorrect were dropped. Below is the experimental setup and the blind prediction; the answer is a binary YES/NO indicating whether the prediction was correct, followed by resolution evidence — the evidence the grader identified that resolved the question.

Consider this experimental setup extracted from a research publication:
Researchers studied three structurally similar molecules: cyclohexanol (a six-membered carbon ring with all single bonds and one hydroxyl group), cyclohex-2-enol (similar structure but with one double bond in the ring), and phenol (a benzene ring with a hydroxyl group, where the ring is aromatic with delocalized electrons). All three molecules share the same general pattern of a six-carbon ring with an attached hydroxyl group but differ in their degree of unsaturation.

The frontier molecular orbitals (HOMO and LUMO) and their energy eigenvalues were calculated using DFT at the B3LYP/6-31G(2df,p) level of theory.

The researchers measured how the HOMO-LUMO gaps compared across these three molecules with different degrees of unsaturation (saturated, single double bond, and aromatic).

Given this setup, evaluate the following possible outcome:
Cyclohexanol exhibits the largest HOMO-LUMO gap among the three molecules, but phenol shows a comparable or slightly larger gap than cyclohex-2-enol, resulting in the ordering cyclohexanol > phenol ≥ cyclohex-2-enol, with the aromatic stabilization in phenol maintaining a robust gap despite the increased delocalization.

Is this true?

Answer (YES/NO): NO